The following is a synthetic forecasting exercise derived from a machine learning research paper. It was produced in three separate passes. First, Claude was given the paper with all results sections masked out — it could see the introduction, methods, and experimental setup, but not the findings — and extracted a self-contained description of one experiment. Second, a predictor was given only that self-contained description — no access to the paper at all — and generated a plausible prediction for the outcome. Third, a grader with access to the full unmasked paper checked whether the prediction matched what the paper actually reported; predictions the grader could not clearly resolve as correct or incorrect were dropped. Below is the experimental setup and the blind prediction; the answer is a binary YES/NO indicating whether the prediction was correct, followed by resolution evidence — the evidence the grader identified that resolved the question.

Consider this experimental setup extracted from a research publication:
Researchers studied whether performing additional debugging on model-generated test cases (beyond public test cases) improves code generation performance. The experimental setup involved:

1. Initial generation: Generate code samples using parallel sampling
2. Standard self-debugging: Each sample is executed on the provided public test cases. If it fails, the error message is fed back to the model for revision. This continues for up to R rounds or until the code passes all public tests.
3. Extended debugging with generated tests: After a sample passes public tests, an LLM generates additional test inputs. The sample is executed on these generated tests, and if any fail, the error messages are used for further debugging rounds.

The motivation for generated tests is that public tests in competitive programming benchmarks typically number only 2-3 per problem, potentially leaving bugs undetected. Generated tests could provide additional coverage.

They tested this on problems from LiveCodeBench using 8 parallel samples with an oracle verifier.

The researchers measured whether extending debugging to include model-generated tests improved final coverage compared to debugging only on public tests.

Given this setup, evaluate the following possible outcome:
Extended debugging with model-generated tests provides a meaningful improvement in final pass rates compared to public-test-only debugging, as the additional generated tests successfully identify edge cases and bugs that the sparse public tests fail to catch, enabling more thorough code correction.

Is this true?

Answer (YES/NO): NO